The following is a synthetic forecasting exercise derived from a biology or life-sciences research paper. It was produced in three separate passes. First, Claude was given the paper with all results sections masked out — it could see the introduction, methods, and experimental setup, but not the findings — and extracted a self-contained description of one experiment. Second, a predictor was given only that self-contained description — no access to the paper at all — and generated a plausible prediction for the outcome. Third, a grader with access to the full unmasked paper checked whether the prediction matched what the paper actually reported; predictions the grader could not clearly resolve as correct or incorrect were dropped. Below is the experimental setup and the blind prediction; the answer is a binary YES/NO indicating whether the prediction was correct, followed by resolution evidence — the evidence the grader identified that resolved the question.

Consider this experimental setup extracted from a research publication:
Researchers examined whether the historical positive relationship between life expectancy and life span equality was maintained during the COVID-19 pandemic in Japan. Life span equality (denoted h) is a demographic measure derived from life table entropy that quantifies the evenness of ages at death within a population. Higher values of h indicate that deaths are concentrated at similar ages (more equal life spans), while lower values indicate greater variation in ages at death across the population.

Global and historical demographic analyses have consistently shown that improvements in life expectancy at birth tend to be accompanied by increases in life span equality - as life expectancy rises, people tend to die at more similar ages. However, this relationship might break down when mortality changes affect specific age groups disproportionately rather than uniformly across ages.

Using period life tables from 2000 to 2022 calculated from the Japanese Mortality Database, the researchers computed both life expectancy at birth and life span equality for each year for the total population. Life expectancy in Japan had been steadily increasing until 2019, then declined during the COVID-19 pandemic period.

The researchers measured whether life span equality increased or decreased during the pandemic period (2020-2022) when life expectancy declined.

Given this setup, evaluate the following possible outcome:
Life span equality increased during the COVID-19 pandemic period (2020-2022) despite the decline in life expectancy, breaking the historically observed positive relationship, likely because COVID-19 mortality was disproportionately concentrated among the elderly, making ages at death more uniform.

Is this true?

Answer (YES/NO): NO